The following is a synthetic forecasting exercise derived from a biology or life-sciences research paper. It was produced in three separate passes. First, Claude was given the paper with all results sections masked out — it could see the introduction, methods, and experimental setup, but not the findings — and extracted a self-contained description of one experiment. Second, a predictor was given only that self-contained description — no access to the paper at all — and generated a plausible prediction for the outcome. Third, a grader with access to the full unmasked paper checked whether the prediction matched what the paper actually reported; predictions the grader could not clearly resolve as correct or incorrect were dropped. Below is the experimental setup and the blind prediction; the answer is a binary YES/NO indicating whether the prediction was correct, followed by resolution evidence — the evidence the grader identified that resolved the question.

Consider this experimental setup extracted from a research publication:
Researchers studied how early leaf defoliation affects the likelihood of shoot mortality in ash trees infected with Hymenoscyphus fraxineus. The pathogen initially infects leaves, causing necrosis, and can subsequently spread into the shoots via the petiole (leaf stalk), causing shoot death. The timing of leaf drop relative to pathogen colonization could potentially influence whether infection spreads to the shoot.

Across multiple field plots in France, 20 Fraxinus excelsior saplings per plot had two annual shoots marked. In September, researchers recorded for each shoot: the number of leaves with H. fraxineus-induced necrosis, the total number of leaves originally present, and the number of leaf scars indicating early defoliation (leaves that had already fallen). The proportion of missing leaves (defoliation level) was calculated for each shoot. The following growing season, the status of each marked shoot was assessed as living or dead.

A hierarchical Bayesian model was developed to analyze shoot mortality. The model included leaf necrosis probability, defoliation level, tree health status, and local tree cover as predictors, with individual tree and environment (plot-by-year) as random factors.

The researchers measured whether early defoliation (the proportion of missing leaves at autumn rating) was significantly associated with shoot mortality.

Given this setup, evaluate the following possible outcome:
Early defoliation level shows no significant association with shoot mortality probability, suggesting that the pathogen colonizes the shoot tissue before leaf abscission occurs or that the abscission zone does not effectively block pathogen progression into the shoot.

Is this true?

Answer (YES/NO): NO